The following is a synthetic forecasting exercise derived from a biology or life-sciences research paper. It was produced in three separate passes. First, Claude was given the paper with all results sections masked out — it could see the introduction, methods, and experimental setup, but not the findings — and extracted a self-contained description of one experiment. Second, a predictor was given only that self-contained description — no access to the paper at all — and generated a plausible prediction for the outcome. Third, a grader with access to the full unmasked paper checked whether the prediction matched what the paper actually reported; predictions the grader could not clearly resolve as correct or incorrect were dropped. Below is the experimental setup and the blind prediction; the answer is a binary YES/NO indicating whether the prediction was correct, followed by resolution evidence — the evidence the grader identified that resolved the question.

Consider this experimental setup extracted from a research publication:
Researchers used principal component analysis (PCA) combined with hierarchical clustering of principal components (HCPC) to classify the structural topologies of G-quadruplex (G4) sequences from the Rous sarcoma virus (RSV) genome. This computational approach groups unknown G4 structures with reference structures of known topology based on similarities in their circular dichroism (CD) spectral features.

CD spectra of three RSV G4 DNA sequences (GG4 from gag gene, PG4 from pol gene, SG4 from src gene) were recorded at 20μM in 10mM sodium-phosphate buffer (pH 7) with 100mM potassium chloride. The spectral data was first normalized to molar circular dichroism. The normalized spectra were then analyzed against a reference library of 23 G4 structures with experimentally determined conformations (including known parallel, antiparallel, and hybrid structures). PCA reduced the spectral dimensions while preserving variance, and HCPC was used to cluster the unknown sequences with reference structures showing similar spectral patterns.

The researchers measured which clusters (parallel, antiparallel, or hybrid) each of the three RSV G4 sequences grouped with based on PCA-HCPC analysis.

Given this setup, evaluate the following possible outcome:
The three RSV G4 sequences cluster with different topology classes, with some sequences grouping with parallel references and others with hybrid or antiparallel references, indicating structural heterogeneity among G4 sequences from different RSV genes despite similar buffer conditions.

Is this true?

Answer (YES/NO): YES